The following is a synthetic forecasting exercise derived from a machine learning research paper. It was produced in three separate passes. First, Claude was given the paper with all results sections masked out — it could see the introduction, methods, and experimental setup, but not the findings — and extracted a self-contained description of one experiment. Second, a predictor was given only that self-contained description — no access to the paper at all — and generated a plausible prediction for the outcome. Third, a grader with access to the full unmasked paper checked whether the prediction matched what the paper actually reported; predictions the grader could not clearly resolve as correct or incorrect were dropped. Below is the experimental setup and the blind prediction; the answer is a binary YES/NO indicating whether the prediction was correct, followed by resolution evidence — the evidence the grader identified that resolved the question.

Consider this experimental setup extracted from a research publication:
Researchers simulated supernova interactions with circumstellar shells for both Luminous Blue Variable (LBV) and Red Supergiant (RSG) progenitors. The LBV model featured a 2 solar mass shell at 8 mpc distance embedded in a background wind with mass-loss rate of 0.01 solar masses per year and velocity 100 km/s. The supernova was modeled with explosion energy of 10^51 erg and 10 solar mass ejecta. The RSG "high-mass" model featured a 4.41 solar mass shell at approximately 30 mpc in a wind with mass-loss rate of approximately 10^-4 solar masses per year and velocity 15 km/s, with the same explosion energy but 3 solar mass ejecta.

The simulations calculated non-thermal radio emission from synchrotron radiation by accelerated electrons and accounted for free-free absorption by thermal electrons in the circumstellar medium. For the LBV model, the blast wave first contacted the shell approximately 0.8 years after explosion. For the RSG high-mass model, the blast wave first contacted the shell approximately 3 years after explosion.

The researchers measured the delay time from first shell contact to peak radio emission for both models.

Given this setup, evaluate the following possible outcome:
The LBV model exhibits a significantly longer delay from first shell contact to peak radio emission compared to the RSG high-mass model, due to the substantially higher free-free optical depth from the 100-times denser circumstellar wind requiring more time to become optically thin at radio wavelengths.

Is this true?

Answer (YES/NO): YES